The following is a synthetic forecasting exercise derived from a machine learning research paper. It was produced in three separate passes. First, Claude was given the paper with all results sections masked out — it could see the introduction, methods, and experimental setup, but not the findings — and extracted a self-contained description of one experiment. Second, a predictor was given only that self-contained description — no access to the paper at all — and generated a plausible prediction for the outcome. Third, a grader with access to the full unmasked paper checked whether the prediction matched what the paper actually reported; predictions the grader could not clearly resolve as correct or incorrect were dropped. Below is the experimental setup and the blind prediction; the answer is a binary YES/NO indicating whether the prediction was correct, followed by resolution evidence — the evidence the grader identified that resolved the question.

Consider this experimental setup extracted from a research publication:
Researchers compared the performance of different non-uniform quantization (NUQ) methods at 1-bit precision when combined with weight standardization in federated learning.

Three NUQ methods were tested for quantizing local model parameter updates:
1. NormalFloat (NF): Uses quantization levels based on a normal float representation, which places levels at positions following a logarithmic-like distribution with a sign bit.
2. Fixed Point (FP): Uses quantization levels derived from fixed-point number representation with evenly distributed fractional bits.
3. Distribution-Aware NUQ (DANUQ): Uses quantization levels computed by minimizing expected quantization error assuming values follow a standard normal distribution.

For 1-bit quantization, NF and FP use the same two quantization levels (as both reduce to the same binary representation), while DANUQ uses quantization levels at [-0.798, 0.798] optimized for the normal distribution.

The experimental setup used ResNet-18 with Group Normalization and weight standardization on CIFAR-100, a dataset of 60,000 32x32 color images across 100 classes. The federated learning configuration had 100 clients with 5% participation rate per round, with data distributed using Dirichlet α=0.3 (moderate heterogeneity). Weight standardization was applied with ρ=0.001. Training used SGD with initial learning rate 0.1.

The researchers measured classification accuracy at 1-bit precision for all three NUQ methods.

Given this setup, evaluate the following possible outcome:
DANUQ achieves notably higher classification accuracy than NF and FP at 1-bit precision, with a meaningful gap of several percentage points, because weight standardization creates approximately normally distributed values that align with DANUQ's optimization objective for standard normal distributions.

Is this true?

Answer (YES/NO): NO